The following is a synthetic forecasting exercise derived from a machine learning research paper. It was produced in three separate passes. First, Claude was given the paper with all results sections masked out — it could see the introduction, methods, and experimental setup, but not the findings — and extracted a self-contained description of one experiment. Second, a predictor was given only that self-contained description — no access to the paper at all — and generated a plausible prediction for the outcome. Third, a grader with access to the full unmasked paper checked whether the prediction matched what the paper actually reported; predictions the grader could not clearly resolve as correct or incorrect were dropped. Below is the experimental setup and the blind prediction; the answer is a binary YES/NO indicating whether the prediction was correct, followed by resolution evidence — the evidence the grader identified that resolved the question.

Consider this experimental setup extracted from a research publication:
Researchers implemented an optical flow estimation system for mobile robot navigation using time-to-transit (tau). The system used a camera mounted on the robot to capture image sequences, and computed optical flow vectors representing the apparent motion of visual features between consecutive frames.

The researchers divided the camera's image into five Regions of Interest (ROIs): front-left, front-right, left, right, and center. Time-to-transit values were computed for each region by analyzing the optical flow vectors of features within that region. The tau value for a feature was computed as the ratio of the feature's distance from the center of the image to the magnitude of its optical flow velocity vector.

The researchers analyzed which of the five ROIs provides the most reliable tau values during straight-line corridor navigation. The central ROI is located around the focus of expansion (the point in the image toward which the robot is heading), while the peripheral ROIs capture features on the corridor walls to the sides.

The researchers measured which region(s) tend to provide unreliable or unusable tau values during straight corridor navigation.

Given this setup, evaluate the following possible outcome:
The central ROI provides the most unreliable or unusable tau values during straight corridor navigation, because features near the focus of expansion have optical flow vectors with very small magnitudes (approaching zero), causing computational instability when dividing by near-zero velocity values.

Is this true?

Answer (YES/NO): YES